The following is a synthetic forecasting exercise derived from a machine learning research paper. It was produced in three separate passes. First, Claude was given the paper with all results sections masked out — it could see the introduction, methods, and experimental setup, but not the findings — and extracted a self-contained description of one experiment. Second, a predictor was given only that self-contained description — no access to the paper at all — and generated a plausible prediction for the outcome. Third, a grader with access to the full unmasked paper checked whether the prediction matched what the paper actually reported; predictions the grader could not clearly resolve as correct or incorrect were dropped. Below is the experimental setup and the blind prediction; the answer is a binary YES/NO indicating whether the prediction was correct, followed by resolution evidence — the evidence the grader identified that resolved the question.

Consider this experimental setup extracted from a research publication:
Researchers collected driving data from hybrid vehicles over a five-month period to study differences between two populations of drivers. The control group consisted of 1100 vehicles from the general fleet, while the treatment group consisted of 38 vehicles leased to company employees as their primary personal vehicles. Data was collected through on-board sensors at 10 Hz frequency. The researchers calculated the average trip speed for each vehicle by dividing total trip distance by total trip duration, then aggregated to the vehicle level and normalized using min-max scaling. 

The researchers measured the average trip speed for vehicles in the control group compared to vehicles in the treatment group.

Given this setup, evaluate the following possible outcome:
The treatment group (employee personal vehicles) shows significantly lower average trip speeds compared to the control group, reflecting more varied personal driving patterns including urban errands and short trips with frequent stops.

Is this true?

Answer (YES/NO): NO